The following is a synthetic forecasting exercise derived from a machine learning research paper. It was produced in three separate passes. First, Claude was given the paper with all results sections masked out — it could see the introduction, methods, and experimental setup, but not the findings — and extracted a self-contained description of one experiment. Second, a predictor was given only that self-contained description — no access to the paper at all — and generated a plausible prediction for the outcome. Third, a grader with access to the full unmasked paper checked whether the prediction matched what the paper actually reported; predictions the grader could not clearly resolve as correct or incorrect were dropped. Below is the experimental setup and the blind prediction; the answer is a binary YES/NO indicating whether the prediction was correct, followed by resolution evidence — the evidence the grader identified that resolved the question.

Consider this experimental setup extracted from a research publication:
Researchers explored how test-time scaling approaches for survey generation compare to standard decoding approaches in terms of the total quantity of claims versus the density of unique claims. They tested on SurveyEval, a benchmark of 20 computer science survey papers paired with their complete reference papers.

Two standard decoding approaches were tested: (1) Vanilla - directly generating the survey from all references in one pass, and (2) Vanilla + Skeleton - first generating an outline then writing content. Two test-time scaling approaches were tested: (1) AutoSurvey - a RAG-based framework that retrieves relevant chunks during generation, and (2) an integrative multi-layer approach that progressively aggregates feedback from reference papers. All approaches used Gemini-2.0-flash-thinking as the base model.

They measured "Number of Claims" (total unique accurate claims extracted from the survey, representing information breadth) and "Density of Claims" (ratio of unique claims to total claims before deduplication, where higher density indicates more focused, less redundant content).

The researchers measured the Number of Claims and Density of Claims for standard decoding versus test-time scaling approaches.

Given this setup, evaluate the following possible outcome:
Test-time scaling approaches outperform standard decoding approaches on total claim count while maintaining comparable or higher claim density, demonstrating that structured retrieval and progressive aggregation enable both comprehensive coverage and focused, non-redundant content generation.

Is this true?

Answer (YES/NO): NO